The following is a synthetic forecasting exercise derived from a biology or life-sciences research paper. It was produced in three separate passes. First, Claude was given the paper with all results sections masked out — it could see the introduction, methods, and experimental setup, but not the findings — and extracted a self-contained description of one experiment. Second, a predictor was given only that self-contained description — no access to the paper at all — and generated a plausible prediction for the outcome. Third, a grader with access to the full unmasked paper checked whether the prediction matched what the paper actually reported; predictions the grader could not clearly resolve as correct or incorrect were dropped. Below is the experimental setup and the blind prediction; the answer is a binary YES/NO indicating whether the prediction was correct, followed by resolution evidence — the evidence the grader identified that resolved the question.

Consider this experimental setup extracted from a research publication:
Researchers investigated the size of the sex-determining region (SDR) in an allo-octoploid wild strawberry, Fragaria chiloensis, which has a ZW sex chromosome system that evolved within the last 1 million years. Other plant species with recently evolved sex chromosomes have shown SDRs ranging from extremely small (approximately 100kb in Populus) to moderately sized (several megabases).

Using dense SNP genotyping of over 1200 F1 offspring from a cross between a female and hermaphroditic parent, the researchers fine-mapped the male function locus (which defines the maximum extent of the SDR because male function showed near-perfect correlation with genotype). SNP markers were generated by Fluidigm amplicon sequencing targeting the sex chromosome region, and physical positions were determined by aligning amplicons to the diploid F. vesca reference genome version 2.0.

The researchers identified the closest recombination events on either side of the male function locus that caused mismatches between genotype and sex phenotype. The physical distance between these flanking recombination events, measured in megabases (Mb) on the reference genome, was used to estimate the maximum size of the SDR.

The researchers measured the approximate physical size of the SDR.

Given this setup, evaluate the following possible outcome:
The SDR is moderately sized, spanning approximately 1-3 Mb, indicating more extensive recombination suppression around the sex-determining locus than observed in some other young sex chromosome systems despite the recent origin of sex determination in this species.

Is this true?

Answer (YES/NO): NO